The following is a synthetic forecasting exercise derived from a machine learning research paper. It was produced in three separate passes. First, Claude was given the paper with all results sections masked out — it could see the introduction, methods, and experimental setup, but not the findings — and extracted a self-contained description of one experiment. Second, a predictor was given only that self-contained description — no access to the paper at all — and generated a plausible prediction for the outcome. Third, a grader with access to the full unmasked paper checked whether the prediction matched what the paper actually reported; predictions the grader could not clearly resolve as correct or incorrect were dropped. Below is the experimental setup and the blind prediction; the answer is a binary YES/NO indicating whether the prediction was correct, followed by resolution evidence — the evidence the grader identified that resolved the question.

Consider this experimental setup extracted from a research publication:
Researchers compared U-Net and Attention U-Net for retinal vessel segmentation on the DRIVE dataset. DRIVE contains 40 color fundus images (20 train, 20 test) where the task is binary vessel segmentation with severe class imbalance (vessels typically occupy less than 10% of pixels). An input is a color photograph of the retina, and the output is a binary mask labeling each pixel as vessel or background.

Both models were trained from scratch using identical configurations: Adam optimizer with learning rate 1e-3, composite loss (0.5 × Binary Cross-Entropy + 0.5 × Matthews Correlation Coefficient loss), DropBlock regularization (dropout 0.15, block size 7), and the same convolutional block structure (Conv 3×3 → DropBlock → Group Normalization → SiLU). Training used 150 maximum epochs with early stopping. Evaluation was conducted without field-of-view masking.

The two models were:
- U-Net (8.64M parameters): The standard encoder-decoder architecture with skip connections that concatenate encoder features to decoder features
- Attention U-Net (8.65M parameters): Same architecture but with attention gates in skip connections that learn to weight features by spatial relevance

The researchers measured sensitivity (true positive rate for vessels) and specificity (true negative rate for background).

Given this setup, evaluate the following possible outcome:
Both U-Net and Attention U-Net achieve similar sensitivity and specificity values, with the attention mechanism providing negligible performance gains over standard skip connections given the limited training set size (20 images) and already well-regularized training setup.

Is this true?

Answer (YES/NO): YES